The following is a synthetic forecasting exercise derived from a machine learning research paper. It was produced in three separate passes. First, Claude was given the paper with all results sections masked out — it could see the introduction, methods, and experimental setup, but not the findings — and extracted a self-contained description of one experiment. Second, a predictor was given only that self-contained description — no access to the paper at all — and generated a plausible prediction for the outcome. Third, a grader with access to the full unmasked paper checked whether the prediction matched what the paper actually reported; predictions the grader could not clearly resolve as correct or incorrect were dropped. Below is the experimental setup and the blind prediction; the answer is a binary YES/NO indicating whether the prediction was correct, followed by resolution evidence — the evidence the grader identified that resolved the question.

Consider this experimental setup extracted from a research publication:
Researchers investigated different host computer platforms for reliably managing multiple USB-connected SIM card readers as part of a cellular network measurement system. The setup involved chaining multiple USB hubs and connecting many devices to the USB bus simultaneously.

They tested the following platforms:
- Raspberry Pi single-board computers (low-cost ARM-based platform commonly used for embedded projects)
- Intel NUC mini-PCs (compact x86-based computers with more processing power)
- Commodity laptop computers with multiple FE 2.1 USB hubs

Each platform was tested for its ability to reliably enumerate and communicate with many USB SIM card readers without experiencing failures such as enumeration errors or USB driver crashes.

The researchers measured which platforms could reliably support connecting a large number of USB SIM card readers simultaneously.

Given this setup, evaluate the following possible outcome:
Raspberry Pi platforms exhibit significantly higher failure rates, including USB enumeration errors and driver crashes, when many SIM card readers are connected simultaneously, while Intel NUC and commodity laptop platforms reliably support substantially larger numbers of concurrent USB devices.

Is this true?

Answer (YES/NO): NO